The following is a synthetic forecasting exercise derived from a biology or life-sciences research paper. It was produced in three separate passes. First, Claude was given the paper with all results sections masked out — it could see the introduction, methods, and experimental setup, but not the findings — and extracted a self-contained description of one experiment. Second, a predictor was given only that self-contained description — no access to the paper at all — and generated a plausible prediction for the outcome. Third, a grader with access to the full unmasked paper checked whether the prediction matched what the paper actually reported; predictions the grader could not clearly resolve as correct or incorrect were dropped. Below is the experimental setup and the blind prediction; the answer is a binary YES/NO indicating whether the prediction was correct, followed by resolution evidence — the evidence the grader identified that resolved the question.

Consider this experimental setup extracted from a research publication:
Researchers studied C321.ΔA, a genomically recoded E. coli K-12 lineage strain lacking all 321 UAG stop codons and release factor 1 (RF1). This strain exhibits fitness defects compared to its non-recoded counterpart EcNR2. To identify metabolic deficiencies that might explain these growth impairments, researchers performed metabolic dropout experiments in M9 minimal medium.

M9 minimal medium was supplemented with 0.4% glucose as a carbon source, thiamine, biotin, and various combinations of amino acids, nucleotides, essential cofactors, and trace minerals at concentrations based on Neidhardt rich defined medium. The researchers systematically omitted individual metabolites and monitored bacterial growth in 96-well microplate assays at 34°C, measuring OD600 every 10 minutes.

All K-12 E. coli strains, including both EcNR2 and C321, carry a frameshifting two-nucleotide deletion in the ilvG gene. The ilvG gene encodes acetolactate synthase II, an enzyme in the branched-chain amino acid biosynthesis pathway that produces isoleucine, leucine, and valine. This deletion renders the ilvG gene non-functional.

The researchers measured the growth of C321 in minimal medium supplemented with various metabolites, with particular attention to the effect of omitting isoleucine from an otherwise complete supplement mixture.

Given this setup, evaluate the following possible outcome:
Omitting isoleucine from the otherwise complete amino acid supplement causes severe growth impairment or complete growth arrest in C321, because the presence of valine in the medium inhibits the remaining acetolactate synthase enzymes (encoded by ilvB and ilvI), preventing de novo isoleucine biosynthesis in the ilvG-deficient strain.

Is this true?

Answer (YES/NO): YES